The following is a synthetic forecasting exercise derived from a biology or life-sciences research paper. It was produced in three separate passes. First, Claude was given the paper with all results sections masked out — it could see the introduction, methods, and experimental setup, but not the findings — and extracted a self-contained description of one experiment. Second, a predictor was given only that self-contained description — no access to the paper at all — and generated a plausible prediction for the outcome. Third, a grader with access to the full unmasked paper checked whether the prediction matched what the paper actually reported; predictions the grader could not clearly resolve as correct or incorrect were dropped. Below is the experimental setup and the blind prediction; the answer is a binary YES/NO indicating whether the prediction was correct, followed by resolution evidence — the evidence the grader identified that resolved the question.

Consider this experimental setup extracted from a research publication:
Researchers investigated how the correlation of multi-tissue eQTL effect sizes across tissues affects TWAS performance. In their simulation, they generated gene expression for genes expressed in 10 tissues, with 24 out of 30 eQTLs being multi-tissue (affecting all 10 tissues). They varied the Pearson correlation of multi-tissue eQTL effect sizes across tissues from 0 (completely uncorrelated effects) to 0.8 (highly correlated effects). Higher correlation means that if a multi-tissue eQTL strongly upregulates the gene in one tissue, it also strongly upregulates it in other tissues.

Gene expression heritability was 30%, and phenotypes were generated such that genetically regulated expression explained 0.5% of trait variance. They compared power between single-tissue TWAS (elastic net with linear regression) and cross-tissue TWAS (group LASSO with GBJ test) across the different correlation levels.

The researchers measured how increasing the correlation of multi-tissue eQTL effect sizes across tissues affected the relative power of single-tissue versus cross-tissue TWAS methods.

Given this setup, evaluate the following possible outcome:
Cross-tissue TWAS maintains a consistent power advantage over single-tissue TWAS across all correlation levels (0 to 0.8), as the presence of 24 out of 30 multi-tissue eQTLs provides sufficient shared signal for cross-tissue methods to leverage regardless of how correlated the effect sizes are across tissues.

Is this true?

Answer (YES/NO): NO